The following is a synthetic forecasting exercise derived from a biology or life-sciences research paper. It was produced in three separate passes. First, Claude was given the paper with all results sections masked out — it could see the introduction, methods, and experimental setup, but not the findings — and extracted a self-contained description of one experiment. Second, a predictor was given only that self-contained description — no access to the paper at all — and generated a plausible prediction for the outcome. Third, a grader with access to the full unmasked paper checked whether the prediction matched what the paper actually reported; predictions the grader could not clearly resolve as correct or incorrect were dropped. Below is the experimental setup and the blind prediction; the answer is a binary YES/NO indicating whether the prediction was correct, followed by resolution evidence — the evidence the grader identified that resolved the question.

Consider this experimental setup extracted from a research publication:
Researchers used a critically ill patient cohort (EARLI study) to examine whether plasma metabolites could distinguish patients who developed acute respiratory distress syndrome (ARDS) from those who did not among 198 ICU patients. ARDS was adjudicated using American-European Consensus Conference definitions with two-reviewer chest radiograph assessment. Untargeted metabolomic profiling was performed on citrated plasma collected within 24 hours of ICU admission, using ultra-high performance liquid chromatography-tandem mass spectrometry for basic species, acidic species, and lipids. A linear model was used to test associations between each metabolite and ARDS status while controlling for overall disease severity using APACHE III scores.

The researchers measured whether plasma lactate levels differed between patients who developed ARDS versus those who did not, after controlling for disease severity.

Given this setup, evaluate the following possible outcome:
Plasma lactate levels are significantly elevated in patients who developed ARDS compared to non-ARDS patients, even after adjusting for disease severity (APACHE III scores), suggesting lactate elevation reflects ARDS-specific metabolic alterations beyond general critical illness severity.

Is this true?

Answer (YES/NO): NO